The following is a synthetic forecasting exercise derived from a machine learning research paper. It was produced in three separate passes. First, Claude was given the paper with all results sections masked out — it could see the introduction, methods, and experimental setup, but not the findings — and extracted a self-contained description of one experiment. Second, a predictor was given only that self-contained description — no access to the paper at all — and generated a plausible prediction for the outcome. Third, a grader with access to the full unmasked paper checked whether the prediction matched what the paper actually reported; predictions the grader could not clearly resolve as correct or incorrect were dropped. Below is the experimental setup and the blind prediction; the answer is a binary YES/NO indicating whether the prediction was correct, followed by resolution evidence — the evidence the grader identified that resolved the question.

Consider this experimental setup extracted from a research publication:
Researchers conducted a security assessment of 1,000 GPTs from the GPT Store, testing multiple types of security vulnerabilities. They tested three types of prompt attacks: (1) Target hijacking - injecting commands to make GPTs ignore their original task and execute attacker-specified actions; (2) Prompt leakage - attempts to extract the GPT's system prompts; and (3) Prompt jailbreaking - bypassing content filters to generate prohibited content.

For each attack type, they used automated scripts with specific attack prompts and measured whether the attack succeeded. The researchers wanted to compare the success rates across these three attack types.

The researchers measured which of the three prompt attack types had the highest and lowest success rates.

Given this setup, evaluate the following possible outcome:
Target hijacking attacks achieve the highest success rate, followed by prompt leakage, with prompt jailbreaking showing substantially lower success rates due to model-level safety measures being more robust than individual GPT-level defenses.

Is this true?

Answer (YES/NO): YES